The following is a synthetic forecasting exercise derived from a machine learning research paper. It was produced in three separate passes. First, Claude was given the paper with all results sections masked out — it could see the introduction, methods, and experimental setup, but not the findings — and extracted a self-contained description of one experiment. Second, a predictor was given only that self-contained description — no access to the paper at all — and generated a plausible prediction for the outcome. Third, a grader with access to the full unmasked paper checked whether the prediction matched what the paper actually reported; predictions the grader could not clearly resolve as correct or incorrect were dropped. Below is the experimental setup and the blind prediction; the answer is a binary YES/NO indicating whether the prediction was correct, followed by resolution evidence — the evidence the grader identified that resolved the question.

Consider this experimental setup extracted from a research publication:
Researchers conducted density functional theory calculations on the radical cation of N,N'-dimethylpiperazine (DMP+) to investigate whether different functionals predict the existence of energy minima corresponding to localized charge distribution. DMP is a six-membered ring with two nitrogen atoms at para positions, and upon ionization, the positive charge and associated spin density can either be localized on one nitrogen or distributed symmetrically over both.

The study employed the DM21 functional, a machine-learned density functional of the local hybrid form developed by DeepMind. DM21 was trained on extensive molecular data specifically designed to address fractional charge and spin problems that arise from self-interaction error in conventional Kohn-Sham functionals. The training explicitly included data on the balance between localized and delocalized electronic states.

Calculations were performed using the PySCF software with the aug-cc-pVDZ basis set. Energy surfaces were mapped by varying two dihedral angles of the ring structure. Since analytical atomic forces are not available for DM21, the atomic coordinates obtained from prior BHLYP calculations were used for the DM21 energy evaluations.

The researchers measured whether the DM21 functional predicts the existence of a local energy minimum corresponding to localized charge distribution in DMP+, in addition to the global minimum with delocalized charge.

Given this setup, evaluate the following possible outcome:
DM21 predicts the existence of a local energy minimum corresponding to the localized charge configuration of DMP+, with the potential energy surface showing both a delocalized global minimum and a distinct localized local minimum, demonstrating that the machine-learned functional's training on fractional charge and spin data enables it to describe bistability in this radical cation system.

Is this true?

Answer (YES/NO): NO